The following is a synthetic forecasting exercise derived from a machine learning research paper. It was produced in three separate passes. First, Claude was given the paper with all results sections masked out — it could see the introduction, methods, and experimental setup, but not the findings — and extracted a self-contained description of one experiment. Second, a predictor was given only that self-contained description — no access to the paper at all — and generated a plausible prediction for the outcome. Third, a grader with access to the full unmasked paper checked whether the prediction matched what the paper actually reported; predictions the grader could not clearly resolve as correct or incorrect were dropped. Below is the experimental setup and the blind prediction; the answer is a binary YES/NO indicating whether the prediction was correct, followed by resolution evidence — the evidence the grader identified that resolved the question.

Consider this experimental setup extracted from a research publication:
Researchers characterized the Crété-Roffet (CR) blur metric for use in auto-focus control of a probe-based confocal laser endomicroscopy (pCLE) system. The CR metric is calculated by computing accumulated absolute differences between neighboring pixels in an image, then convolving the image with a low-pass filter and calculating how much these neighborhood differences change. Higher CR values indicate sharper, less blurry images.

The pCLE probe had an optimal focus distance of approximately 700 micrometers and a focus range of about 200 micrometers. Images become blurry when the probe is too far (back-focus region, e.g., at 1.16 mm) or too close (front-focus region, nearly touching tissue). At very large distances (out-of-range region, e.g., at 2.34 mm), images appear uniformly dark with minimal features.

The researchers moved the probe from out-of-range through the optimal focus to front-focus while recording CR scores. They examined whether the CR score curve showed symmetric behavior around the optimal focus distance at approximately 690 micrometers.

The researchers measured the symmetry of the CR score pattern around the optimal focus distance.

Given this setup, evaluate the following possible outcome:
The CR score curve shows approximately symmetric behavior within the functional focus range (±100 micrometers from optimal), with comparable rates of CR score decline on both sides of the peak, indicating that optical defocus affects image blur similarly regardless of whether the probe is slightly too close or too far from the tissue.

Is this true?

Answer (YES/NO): YES